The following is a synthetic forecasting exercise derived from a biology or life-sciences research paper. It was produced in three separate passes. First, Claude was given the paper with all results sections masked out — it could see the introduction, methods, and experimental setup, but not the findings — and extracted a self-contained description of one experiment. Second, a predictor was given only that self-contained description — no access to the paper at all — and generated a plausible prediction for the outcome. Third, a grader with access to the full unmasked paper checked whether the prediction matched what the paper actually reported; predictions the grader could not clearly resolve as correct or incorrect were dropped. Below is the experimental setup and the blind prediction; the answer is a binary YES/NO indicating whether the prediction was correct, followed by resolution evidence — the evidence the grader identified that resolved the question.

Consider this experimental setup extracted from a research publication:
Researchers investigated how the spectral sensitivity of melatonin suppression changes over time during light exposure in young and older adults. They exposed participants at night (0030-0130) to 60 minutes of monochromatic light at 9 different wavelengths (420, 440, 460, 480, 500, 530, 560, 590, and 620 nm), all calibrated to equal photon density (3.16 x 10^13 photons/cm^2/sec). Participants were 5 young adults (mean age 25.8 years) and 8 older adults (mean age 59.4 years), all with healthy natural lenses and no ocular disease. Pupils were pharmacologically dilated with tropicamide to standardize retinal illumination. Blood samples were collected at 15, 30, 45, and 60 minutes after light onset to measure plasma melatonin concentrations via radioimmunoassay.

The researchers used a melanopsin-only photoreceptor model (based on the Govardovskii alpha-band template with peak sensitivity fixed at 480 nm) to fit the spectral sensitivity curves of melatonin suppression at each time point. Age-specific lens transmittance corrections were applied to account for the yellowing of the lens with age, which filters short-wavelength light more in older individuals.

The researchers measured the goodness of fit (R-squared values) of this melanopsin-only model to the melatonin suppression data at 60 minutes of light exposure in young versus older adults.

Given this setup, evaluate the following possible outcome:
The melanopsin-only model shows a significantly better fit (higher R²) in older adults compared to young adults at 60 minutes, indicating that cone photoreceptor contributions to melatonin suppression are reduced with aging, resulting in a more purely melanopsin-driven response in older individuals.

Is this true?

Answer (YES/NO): NO